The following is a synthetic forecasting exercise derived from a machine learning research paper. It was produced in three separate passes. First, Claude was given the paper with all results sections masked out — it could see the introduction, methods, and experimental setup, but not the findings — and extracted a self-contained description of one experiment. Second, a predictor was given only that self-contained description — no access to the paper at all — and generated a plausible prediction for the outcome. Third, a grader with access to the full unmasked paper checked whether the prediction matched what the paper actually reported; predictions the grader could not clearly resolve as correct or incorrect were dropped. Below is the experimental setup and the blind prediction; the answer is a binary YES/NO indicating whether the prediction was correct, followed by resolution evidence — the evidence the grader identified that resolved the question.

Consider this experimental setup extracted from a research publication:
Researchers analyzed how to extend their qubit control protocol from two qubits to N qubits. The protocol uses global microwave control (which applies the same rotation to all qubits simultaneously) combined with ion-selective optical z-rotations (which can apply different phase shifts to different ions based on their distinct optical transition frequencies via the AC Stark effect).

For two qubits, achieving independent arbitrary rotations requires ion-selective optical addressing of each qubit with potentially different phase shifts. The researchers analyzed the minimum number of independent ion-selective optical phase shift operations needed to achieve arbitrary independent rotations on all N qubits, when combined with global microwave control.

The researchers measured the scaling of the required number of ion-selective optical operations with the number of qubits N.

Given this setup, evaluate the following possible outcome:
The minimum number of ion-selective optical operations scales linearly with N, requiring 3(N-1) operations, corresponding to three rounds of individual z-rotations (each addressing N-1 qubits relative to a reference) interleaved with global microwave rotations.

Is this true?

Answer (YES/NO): NO